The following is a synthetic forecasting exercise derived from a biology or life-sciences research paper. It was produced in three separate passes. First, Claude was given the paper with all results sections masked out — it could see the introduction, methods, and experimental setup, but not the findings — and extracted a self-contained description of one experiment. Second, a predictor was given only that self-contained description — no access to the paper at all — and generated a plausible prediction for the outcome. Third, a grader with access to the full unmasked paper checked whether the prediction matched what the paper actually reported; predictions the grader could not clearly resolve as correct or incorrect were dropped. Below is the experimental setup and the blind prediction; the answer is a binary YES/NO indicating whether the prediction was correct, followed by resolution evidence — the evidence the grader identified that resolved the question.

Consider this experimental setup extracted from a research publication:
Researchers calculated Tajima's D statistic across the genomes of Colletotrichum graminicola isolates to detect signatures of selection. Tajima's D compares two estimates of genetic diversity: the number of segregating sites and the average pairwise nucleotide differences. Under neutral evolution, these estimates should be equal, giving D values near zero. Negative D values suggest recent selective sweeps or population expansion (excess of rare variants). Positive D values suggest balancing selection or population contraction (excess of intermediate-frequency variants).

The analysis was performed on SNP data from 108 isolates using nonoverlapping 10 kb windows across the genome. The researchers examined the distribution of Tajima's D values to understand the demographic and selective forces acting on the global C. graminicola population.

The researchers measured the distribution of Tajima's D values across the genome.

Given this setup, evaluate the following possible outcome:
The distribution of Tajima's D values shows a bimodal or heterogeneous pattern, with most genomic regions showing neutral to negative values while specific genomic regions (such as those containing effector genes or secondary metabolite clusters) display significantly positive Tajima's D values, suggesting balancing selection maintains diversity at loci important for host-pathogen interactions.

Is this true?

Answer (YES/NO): NO